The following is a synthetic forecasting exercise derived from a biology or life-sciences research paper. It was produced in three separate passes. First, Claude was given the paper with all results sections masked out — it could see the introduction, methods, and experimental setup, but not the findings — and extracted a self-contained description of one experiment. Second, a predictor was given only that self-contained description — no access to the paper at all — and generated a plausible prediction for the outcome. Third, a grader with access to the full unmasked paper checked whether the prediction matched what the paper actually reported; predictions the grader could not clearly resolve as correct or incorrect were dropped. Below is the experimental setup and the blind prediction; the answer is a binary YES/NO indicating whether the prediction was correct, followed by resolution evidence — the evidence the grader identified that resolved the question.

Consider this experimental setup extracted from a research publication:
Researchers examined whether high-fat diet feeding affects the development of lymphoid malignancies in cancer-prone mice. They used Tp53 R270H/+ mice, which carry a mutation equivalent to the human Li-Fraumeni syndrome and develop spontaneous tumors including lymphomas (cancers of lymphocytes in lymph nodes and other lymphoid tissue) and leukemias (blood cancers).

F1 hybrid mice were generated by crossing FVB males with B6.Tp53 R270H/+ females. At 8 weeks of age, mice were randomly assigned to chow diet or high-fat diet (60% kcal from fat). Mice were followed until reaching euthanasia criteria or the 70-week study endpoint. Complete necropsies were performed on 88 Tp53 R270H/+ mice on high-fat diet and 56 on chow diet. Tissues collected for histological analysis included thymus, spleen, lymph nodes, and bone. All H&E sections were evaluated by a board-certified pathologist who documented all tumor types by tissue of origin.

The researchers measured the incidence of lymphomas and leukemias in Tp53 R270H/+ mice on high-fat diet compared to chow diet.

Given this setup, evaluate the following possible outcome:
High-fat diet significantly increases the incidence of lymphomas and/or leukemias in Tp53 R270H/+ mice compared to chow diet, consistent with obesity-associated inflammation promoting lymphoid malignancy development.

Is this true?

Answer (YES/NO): NO